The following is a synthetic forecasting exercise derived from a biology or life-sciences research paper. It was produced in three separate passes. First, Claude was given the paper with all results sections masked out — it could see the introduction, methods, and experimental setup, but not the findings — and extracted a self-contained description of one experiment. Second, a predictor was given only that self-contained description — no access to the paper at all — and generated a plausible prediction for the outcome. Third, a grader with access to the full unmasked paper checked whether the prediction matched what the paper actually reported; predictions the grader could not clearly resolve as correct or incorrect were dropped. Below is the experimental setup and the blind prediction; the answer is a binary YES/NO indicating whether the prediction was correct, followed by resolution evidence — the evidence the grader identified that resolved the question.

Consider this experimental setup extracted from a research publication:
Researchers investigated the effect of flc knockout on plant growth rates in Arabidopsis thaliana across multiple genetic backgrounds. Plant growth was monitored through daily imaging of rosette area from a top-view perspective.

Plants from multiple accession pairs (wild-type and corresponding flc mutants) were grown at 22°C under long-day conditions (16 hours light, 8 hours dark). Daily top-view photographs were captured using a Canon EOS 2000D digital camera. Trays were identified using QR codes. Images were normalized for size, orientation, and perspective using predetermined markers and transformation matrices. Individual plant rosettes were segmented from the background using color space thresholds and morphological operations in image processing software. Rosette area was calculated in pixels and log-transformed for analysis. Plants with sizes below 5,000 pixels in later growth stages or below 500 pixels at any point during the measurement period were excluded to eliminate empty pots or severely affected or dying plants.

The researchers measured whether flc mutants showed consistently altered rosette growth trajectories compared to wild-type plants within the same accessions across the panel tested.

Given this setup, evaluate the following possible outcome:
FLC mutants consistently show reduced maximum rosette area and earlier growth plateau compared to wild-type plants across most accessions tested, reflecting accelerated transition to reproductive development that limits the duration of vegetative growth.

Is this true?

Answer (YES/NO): NO